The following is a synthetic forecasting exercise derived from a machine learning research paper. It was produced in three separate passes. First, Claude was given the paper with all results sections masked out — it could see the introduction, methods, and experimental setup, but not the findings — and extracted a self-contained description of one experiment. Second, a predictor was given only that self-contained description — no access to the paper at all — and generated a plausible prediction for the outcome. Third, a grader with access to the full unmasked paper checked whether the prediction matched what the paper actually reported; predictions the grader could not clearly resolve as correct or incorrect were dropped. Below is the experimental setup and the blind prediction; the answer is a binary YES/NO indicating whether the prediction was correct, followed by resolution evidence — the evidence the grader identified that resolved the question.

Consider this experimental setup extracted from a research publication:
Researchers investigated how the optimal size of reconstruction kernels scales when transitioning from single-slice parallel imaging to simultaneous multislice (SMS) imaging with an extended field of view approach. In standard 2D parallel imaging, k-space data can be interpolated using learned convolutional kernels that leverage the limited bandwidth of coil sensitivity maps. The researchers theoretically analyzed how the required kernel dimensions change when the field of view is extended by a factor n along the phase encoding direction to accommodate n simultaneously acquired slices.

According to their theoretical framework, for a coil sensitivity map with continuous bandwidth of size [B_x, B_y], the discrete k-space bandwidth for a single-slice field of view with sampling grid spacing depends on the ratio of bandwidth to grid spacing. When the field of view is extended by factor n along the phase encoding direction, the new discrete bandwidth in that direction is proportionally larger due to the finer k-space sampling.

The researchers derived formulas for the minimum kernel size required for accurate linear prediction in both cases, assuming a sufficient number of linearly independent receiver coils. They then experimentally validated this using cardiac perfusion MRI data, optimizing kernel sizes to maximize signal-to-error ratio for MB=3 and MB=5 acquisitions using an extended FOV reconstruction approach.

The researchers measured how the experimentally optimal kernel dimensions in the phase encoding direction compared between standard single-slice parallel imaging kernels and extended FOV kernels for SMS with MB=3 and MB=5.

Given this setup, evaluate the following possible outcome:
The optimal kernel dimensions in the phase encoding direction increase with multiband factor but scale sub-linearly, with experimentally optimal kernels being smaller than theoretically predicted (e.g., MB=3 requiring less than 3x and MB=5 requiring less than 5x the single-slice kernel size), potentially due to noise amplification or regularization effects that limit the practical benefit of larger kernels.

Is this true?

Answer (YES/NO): NO